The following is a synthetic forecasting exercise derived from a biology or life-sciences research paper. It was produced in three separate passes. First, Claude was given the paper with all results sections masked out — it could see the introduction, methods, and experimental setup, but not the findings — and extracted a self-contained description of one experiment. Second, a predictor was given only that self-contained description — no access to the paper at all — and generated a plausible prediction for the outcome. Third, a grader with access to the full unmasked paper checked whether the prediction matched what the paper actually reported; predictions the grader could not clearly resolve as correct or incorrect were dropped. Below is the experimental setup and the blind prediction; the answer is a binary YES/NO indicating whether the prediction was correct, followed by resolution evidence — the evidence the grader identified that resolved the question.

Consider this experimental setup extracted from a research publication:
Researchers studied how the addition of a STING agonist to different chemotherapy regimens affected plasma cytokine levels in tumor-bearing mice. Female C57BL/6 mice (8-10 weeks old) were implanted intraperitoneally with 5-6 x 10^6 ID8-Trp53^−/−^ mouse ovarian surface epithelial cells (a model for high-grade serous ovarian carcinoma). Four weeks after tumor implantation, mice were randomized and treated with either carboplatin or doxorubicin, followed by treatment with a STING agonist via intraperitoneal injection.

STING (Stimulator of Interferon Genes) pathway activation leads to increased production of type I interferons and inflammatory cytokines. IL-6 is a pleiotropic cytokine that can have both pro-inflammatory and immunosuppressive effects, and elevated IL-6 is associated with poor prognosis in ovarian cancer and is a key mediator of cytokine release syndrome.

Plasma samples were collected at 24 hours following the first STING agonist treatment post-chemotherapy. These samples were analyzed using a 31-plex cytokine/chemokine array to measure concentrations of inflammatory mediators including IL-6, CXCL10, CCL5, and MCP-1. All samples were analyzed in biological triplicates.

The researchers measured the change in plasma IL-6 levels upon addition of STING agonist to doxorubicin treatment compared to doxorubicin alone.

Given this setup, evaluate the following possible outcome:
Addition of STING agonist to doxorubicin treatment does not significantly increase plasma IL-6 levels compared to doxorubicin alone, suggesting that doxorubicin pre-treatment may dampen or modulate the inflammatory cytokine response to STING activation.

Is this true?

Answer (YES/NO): NO